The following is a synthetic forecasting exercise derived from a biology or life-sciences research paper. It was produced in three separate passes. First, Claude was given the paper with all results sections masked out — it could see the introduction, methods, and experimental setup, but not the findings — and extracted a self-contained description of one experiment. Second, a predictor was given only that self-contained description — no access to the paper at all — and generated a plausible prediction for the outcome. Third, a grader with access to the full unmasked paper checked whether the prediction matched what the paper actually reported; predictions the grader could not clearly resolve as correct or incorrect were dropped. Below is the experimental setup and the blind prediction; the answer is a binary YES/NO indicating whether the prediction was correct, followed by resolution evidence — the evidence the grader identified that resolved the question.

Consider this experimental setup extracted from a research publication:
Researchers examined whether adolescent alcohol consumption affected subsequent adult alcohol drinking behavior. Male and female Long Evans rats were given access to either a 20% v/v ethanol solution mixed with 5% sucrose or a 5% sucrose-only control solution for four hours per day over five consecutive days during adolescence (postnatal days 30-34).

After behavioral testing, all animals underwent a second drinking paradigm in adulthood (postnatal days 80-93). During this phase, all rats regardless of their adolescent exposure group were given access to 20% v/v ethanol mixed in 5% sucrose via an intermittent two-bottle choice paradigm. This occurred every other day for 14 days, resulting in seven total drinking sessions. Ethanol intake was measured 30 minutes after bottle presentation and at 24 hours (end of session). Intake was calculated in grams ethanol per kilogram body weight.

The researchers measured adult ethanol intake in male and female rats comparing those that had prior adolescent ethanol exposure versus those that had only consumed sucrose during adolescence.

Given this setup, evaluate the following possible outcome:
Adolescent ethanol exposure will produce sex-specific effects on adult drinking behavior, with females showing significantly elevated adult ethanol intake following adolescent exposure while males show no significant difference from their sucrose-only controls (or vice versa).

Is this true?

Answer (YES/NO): YES